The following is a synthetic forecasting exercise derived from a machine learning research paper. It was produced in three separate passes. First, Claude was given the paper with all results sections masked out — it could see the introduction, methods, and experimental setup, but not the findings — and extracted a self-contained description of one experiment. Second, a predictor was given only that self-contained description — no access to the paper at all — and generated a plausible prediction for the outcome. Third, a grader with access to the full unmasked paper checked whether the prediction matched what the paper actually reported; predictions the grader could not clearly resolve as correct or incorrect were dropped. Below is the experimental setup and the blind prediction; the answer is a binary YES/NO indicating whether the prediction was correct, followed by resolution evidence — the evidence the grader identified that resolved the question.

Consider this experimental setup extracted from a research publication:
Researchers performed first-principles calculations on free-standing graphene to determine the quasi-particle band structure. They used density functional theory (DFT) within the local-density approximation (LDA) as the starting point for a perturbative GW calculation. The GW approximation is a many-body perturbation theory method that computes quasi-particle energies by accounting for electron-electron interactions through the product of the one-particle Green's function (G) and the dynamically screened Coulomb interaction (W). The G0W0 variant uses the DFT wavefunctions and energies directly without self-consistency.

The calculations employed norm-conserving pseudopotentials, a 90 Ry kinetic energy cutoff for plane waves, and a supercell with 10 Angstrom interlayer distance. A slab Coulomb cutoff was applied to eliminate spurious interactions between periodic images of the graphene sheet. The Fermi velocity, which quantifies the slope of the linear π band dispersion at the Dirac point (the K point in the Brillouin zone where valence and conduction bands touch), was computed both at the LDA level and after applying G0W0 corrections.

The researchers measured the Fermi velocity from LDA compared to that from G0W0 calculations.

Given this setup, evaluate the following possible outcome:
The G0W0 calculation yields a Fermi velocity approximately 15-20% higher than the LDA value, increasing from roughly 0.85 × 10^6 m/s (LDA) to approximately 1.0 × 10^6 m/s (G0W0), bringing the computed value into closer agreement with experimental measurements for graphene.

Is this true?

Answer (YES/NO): NO